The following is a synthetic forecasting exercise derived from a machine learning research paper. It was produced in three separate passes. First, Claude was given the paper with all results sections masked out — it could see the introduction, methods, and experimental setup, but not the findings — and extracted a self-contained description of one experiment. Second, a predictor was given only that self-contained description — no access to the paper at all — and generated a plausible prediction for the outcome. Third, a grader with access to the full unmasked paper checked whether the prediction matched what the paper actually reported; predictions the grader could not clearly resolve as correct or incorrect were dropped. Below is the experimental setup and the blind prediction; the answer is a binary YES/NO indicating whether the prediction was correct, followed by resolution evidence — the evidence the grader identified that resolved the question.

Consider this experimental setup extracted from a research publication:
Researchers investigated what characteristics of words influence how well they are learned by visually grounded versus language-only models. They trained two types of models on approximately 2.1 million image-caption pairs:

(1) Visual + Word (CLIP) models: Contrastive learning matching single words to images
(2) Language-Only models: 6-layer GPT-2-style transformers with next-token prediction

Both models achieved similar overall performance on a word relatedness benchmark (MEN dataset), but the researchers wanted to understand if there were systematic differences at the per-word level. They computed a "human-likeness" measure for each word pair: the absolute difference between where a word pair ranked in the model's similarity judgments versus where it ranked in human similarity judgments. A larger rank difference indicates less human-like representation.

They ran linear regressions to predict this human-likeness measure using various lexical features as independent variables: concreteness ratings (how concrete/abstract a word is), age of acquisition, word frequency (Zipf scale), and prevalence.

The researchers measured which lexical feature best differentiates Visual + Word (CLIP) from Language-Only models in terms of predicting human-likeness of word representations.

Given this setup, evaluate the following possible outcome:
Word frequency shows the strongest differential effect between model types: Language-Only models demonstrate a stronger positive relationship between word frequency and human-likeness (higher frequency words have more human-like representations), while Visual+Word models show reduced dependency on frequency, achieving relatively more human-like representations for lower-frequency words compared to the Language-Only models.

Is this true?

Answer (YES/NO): NO